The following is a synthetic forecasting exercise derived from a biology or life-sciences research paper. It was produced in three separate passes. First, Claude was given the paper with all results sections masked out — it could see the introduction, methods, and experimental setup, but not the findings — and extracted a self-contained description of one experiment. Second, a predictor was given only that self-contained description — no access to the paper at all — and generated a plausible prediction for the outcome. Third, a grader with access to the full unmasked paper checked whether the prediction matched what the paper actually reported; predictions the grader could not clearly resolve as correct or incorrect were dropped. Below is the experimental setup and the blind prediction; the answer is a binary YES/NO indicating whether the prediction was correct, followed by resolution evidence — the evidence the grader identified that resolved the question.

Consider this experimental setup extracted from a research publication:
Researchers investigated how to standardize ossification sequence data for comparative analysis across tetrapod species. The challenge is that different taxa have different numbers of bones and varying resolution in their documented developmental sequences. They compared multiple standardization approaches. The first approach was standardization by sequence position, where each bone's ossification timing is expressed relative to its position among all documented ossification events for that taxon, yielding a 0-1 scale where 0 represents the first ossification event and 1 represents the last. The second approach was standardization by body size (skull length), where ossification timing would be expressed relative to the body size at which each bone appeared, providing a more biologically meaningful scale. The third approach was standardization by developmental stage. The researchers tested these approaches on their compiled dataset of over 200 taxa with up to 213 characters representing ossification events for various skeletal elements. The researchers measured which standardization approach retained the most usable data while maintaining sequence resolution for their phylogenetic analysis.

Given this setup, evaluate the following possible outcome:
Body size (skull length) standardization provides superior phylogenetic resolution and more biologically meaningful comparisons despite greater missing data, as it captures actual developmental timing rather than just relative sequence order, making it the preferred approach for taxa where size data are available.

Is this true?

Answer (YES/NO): NO